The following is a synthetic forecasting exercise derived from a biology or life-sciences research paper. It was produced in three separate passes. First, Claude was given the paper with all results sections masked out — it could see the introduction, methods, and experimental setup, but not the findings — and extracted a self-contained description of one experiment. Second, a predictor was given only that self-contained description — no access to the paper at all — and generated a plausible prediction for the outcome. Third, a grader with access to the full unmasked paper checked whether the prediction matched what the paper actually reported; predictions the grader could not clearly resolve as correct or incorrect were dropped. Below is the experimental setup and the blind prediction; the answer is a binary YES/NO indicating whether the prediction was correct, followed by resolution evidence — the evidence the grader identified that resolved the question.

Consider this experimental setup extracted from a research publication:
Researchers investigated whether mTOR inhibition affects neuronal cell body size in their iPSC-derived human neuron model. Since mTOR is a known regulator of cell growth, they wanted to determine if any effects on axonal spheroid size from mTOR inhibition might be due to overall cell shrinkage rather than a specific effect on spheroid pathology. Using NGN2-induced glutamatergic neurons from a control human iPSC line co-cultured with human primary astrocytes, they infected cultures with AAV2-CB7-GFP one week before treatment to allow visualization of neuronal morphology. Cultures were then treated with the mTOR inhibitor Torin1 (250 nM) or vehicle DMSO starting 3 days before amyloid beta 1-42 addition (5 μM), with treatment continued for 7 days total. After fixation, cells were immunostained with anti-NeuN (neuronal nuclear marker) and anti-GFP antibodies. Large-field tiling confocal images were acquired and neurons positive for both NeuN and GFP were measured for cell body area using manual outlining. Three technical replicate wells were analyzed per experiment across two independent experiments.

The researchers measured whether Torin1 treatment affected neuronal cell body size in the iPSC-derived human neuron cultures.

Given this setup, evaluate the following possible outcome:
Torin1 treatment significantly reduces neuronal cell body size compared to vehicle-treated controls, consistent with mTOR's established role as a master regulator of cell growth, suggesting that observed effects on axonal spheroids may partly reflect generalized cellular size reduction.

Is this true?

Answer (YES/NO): NO